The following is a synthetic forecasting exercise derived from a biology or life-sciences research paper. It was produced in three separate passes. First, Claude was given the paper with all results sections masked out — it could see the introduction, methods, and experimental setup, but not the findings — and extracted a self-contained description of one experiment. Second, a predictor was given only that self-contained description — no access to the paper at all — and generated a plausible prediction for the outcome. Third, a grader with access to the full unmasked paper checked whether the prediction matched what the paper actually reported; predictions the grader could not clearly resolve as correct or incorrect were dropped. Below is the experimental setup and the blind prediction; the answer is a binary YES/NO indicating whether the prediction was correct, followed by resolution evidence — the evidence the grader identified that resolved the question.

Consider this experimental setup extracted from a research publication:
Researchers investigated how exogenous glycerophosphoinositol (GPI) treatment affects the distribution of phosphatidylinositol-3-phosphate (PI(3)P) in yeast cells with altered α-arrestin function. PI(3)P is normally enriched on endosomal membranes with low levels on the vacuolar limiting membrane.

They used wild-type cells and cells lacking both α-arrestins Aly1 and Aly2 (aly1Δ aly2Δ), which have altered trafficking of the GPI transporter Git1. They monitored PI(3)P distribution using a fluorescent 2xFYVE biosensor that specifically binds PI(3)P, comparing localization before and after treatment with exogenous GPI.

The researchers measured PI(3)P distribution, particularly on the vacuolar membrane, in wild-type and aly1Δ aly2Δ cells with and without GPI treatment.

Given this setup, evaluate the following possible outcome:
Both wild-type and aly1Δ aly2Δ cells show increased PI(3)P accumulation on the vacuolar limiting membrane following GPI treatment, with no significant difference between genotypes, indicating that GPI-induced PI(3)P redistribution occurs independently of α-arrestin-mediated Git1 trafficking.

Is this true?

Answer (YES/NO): NO